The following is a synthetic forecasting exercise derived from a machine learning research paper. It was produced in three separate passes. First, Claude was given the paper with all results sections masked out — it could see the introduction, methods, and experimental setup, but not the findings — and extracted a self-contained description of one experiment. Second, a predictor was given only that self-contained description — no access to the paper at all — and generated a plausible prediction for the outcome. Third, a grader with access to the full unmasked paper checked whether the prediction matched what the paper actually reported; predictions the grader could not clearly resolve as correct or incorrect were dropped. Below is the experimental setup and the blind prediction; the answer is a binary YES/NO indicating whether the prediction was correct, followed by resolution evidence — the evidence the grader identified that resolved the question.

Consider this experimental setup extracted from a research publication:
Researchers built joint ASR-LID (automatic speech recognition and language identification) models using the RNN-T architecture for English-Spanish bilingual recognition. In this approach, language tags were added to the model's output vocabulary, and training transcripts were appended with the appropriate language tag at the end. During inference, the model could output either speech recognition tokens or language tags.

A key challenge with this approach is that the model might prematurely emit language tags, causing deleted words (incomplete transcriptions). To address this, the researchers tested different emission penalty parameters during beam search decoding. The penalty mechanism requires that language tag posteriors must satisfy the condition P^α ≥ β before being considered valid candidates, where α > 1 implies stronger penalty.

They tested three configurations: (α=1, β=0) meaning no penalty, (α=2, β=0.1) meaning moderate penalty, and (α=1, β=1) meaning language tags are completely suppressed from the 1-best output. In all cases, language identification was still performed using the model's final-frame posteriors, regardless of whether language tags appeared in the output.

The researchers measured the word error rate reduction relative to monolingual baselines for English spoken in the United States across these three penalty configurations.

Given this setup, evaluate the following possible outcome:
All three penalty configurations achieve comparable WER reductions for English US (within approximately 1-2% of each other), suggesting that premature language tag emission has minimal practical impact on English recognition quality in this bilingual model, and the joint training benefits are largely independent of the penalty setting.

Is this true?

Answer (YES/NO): NO